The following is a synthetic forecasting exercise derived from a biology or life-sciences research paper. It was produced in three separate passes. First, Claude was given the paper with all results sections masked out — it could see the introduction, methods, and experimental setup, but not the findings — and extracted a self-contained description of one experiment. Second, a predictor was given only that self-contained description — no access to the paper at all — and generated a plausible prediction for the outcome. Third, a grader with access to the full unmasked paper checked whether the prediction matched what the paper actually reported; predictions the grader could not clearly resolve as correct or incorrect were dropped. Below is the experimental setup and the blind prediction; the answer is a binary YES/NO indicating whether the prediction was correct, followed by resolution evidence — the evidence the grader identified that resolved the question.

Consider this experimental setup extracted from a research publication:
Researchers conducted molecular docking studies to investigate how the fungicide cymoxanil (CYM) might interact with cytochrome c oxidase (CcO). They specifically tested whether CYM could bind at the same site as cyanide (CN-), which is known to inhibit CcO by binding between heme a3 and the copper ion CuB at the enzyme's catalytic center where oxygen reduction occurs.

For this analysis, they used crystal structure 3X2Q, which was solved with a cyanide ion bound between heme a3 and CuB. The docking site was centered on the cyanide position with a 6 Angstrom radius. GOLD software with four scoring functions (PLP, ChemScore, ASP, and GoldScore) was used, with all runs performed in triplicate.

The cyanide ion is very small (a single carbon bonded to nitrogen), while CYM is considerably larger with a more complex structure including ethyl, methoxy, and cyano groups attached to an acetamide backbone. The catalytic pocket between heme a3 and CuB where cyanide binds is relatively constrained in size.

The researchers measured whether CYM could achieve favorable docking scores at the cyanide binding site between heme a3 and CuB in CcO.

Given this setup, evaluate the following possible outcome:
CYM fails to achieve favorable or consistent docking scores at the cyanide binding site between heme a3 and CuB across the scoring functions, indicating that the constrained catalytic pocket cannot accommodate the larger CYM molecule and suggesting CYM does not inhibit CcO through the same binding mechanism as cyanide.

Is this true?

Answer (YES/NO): YES